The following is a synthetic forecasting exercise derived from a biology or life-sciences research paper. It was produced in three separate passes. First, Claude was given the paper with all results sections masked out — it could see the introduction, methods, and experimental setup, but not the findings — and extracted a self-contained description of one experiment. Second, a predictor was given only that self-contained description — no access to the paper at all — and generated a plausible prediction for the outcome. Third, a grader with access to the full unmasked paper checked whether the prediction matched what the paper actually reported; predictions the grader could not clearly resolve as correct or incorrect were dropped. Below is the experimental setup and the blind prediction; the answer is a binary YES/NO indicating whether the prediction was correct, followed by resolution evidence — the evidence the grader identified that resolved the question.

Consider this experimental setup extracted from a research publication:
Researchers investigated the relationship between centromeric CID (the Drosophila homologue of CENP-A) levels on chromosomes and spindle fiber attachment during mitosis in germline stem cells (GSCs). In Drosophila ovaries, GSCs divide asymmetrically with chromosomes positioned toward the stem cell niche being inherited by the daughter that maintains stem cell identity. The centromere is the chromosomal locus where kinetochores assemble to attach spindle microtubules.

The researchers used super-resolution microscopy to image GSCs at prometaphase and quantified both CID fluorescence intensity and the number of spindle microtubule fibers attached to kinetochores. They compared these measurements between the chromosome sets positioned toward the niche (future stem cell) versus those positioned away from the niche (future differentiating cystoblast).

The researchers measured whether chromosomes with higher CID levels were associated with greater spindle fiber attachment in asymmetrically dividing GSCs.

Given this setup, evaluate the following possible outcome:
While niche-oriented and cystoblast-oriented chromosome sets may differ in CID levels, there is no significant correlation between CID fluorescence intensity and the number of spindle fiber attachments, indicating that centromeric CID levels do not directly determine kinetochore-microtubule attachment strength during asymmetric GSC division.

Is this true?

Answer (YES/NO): NO